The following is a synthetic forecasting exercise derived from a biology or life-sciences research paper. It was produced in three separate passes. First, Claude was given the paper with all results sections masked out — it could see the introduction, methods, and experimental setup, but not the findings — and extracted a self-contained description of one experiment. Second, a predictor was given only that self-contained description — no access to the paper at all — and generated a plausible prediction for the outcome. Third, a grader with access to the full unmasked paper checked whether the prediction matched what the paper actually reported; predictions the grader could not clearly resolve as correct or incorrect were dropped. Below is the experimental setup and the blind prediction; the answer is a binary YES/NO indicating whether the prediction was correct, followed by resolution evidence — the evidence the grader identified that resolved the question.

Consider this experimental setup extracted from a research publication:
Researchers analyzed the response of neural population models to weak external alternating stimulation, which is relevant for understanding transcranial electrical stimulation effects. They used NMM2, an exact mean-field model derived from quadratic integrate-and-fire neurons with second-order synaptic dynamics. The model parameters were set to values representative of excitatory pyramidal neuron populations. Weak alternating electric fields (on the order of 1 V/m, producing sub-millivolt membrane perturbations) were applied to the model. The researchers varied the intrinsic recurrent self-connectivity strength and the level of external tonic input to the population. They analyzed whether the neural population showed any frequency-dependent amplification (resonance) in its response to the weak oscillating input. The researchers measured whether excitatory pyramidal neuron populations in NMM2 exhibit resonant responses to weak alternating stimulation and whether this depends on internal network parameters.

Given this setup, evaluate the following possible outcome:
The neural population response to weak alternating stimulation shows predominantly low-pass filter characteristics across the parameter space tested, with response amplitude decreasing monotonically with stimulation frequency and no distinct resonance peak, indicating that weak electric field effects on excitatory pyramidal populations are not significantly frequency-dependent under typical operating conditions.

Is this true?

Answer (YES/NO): NO